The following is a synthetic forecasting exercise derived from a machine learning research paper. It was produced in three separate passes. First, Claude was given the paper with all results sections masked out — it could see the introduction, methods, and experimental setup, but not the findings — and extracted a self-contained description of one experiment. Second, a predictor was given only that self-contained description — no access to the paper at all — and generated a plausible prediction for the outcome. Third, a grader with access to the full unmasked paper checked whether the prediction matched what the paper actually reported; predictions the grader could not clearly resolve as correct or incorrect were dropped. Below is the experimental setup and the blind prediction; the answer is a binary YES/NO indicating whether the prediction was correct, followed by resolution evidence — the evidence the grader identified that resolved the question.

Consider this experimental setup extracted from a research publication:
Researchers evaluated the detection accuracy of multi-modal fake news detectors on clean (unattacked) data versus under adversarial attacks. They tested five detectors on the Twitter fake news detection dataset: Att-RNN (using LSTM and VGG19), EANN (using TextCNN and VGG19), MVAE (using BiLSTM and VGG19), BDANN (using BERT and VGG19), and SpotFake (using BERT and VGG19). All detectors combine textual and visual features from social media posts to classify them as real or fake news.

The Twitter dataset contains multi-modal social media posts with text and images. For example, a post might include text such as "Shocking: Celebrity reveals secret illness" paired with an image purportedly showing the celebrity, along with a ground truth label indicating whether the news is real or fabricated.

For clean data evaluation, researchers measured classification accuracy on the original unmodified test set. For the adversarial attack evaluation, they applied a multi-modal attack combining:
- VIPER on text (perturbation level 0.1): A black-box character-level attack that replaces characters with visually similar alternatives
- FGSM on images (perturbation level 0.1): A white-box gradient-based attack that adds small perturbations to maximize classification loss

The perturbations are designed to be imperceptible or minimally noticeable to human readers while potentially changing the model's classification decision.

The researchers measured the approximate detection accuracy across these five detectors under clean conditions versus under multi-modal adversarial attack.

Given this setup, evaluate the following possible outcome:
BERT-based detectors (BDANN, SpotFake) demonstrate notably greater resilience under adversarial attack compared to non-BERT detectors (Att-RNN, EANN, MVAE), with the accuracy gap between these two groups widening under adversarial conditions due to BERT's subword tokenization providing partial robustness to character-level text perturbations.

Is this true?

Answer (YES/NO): NO